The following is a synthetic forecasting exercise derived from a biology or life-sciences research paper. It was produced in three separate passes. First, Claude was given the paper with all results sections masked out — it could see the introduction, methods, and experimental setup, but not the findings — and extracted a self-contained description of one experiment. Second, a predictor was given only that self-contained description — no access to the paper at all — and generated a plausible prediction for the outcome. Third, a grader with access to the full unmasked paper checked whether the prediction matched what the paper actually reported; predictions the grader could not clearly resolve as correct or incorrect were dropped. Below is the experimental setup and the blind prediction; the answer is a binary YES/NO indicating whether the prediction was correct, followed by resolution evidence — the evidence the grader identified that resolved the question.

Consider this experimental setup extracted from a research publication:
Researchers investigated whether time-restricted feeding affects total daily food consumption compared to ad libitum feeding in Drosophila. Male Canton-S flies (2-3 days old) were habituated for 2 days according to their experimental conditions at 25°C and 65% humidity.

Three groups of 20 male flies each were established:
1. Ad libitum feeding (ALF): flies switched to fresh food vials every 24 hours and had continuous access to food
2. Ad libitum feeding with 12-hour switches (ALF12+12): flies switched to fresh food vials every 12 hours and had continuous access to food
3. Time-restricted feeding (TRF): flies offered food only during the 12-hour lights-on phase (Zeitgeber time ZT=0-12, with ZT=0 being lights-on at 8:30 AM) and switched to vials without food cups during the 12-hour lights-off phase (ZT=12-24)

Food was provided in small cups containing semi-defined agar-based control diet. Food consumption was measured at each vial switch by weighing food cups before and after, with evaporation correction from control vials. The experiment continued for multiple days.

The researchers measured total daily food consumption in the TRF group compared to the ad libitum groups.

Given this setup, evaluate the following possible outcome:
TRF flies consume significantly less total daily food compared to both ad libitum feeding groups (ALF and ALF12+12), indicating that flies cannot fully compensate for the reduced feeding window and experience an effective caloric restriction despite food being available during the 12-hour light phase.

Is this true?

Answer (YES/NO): NO